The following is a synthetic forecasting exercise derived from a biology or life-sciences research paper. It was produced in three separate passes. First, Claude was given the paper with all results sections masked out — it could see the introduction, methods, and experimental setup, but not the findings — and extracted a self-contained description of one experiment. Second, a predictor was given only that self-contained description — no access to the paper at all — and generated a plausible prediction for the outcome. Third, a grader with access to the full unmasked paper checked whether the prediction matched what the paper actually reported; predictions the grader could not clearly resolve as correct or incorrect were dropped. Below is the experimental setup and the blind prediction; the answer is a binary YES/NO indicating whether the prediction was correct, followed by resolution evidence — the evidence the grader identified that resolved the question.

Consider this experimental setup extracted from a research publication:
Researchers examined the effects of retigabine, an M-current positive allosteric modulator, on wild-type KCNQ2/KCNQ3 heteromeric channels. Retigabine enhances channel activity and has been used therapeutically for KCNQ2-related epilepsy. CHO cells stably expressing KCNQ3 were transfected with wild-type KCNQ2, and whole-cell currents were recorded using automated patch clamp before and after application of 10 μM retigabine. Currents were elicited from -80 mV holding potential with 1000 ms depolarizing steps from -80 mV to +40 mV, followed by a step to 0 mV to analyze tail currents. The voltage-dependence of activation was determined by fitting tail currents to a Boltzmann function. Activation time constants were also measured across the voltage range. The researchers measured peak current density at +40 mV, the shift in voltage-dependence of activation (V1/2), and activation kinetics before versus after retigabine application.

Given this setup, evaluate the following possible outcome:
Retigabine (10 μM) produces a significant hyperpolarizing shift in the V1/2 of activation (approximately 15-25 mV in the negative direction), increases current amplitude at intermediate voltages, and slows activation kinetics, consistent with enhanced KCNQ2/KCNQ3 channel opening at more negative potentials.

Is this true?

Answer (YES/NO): NO